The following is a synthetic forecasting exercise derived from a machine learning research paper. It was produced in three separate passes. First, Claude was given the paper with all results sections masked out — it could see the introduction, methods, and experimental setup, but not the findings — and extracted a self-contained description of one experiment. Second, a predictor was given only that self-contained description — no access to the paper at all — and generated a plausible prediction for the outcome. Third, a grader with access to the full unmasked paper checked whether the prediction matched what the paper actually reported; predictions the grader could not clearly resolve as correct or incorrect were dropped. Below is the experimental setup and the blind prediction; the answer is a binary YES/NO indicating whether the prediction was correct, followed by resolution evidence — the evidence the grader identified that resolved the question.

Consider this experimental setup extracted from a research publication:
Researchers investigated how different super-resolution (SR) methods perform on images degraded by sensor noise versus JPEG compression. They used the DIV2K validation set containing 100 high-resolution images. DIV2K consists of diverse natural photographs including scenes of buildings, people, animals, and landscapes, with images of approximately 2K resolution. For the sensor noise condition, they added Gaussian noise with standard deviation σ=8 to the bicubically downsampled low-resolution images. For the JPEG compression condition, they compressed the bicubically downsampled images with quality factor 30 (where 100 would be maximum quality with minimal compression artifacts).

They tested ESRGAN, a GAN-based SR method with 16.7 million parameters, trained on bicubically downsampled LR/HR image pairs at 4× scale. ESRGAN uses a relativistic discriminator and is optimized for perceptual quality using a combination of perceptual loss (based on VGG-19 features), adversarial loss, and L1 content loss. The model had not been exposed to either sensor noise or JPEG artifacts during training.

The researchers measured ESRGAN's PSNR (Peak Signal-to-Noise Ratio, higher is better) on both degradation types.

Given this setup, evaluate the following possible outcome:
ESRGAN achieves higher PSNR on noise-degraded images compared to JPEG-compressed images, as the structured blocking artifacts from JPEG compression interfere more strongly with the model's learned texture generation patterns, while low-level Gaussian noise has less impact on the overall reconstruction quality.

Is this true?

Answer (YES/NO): NO